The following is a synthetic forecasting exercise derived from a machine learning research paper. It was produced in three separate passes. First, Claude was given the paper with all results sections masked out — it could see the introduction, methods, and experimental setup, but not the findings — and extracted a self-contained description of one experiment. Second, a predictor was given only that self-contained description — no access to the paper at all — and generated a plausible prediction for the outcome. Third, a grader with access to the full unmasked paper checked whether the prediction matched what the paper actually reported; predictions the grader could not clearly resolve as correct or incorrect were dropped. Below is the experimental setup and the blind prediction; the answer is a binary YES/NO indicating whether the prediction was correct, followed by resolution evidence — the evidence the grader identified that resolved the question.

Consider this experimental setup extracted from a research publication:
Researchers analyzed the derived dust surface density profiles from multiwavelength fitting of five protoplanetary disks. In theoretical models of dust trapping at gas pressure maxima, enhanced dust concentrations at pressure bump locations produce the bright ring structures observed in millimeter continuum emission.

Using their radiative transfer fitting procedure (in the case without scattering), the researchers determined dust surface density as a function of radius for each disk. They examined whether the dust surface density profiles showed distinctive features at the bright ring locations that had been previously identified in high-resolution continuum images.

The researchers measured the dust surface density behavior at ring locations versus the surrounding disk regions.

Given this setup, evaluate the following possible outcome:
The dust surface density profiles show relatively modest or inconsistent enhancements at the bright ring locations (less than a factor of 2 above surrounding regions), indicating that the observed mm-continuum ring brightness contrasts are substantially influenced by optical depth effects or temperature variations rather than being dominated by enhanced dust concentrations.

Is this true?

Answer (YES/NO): NO